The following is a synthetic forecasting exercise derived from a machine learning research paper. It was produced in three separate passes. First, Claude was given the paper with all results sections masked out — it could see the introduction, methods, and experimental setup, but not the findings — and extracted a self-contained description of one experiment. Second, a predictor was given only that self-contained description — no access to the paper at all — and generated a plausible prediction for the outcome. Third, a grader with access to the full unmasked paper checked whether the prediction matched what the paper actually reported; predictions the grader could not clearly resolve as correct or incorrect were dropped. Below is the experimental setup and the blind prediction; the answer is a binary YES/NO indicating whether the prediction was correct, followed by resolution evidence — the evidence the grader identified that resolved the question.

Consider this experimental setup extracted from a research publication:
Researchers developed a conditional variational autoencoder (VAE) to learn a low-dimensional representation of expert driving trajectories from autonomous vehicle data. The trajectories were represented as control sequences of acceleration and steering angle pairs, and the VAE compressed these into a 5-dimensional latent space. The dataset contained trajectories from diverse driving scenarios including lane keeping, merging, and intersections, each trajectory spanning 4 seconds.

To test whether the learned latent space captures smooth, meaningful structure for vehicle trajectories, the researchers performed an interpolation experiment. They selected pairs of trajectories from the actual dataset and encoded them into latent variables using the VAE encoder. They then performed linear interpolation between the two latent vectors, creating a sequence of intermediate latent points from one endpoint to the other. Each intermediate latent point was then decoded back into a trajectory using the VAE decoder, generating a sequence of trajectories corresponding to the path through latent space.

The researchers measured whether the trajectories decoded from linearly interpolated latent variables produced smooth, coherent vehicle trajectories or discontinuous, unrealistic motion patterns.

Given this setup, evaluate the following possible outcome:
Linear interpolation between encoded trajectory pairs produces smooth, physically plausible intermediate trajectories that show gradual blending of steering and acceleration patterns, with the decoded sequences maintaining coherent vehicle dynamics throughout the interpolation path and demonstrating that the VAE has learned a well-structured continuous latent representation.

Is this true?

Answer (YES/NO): YES